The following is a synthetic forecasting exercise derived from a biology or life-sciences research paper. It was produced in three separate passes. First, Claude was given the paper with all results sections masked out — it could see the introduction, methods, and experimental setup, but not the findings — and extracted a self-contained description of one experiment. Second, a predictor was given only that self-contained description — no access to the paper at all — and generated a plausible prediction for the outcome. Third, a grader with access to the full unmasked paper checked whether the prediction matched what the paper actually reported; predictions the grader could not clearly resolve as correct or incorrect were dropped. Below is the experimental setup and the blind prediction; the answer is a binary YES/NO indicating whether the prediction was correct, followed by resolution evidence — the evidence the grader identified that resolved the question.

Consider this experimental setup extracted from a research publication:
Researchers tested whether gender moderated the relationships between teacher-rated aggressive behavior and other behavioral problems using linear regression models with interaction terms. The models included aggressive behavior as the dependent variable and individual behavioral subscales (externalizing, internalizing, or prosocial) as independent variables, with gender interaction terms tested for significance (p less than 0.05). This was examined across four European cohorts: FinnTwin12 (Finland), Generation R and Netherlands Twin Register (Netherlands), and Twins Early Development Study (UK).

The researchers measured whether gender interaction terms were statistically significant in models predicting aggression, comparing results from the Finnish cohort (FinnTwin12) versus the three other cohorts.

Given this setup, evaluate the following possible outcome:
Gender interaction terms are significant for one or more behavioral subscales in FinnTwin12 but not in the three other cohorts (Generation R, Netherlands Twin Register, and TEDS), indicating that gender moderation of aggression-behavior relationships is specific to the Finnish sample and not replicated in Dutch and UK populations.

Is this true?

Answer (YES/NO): NO